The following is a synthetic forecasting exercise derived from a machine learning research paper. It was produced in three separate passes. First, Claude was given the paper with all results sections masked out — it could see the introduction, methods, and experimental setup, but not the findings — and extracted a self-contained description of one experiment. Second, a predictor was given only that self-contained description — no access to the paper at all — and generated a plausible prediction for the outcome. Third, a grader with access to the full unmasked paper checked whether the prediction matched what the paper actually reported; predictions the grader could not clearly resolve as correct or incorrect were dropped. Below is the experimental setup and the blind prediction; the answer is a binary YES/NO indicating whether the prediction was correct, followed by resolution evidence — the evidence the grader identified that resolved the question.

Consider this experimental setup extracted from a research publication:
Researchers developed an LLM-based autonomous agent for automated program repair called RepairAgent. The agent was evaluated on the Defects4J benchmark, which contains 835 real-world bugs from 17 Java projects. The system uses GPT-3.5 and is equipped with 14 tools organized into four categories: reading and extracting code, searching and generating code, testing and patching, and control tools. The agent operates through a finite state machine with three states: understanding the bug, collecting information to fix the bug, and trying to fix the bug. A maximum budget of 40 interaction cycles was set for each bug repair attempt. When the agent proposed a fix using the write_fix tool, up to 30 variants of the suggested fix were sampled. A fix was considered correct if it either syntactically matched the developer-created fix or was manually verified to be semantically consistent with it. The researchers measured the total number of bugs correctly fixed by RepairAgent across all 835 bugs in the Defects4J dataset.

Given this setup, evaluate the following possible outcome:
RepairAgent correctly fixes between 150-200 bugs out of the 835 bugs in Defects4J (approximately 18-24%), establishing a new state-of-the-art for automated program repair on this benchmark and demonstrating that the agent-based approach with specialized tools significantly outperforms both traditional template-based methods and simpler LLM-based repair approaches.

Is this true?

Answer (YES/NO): YES